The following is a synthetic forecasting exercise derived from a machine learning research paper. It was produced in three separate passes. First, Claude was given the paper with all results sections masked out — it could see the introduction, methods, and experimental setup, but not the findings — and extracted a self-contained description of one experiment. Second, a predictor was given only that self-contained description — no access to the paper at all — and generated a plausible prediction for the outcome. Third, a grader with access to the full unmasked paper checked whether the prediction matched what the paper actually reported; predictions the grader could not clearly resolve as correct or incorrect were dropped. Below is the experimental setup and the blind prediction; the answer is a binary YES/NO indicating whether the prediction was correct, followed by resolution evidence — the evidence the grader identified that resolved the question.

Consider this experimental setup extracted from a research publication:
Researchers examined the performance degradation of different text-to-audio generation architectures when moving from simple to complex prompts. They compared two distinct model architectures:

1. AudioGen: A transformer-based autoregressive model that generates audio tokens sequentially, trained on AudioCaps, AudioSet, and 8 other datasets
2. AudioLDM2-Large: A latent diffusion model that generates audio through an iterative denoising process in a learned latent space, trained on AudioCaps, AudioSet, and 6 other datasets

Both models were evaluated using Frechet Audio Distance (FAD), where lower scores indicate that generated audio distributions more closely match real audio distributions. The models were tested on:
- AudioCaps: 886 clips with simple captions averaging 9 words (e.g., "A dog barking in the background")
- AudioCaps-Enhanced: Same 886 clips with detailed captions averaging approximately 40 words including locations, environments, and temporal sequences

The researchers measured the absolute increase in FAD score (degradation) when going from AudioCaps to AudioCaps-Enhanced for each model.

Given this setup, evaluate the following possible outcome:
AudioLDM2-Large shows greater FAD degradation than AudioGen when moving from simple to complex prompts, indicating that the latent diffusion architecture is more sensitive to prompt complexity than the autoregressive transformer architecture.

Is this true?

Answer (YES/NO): NO